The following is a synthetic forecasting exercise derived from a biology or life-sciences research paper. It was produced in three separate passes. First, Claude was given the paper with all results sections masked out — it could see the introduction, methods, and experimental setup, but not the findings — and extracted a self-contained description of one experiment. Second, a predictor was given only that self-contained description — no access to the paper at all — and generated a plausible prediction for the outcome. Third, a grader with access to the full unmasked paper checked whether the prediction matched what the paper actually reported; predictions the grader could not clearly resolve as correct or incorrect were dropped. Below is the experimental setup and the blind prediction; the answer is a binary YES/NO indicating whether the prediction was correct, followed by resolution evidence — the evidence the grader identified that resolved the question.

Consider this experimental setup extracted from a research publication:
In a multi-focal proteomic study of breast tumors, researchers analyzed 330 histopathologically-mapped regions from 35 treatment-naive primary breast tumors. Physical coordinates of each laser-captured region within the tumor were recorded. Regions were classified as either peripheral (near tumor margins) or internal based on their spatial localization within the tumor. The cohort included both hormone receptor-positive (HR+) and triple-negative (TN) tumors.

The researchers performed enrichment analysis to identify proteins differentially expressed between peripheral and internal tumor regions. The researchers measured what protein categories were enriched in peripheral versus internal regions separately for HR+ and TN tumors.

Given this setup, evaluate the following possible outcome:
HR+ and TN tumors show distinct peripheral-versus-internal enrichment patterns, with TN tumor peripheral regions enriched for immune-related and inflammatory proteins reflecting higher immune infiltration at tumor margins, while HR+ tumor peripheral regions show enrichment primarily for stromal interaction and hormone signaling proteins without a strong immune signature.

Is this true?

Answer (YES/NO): NO